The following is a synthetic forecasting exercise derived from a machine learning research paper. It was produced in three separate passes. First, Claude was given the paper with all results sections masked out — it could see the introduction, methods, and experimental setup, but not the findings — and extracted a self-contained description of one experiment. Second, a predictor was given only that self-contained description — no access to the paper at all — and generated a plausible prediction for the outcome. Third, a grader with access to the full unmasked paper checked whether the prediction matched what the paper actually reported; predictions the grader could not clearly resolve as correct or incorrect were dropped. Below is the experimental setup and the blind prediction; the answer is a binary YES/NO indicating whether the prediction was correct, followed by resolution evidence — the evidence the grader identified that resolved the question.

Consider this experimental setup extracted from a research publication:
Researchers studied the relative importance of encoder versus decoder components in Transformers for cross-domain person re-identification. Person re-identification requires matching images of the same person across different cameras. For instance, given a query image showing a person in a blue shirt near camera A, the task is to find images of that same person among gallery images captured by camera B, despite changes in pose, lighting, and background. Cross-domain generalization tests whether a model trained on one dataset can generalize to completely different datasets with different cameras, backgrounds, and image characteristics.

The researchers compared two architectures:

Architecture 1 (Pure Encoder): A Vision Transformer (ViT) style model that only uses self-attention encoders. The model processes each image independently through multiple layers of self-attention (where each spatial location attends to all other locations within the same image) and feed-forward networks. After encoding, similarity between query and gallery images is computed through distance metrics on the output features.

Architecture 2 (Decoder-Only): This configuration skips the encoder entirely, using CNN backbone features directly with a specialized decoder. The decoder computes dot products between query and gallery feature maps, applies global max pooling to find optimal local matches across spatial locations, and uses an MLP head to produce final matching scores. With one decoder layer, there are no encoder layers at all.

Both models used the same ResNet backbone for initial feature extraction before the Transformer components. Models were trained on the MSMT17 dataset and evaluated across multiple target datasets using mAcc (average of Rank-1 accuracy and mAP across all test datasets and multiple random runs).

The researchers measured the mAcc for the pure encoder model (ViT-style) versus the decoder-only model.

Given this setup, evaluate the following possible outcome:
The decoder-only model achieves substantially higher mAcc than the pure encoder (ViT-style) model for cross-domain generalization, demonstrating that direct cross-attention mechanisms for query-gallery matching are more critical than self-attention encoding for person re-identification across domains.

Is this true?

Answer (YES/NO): YES